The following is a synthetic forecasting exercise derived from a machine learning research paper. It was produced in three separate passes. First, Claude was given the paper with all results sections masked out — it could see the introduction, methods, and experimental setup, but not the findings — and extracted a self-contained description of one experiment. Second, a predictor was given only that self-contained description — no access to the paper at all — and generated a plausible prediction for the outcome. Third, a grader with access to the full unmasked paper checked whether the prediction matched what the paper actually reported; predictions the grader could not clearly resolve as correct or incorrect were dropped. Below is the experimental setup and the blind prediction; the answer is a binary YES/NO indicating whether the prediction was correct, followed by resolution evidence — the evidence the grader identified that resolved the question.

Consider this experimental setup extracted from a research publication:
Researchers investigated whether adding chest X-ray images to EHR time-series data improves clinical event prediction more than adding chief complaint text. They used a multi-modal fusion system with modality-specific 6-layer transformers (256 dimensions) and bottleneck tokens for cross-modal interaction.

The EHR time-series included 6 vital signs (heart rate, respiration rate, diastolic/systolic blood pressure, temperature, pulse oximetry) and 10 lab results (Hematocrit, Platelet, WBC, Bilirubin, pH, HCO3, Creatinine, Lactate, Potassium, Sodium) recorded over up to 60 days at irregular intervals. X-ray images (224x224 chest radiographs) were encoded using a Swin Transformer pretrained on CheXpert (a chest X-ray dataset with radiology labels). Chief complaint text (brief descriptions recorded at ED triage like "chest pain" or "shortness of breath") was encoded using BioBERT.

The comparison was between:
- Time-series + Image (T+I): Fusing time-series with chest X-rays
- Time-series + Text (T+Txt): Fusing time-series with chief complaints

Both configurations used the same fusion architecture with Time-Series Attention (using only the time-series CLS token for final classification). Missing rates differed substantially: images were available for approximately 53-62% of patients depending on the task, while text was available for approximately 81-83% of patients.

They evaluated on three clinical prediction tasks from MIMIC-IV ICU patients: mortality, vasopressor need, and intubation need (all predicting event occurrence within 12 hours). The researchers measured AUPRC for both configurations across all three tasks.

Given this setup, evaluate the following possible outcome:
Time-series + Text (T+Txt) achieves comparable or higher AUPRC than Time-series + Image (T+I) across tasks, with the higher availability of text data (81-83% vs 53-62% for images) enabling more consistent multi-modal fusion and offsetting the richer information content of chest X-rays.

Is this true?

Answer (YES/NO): NO